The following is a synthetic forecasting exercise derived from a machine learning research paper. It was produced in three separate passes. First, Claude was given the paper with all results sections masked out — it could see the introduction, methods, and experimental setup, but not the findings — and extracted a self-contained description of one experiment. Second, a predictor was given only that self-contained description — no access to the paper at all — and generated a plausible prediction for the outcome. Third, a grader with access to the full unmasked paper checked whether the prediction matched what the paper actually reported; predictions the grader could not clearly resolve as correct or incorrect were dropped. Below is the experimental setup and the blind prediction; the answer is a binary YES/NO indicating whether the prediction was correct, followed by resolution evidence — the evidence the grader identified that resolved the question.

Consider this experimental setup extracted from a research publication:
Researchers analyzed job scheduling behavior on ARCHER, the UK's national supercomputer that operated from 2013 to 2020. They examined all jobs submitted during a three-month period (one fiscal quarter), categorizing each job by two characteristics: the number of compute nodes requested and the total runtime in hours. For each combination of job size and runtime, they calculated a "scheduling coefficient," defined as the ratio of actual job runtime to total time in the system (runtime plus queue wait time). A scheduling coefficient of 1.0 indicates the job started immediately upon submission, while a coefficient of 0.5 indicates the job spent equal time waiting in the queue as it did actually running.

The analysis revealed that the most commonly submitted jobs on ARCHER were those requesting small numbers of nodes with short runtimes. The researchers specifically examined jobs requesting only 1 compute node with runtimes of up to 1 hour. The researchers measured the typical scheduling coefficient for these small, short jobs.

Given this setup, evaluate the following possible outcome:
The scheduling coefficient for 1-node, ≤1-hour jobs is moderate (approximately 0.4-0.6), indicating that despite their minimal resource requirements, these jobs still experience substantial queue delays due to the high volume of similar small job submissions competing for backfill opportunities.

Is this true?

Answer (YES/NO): NO